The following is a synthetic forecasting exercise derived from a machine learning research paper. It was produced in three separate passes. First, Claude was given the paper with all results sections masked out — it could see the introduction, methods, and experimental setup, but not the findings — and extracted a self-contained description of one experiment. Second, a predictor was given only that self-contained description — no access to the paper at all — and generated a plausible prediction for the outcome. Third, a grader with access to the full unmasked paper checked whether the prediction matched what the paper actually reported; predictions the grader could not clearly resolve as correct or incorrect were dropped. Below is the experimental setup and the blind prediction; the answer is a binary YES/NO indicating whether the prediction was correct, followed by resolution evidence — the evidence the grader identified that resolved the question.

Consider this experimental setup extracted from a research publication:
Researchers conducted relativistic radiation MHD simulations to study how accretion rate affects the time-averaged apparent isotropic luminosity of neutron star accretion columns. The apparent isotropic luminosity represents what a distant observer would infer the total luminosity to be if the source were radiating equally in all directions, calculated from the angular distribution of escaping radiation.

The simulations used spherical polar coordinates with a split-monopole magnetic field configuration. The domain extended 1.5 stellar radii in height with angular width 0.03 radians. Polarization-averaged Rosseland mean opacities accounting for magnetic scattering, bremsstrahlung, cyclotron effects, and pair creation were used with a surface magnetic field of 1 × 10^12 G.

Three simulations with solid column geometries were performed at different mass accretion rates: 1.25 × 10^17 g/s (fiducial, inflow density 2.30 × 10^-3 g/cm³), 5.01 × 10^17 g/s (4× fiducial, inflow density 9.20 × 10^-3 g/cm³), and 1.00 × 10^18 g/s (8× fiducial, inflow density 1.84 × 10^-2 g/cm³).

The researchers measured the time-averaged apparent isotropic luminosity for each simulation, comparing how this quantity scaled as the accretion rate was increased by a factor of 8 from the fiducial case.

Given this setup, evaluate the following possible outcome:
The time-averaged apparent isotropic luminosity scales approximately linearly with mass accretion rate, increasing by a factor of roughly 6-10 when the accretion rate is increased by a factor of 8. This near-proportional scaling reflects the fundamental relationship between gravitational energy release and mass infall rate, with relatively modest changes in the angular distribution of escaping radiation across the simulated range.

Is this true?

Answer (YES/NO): NO